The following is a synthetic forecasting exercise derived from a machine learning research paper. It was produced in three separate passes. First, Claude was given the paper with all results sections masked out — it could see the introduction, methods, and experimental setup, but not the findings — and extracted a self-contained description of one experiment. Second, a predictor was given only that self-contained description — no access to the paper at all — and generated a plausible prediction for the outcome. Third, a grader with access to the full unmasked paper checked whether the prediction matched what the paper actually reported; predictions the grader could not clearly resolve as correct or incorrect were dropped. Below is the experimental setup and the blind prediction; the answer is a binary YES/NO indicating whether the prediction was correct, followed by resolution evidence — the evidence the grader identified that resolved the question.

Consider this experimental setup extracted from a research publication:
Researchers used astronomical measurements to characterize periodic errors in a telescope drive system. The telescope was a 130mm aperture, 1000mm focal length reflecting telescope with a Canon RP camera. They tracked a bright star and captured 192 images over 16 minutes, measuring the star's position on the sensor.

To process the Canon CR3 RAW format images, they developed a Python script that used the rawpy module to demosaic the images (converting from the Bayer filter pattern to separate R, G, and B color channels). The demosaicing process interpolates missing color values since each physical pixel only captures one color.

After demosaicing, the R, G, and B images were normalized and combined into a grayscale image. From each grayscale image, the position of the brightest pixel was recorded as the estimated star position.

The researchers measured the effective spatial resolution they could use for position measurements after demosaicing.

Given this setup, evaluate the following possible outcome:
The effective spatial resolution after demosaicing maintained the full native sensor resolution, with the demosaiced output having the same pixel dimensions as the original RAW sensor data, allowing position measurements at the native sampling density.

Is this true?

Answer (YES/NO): YES